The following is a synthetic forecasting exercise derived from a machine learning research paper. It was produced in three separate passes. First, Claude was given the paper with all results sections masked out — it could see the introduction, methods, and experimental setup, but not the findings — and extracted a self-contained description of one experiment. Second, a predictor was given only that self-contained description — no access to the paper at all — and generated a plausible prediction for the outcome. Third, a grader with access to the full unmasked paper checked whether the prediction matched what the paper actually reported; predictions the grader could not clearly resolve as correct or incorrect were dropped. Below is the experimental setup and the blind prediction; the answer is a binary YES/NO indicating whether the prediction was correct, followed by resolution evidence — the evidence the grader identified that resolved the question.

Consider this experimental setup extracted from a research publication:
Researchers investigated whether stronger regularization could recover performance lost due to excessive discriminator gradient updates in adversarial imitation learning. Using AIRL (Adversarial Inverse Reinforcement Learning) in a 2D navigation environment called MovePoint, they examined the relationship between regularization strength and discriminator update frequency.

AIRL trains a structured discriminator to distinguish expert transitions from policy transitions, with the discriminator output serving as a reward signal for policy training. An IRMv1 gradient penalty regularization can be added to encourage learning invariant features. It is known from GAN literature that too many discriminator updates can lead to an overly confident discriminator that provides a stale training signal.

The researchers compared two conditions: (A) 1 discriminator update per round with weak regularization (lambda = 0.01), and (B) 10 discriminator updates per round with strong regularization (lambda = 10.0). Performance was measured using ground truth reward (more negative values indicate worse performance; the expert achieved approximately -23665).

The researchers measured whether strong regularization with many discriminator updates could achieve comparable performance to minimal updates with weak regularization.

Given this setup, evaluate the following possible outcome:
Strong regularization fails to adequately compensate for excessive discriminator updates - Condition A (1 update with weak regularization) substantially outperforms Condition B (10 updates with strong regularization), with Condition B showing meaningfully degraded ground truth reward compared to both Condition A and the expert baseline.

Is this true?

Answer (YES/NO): NO